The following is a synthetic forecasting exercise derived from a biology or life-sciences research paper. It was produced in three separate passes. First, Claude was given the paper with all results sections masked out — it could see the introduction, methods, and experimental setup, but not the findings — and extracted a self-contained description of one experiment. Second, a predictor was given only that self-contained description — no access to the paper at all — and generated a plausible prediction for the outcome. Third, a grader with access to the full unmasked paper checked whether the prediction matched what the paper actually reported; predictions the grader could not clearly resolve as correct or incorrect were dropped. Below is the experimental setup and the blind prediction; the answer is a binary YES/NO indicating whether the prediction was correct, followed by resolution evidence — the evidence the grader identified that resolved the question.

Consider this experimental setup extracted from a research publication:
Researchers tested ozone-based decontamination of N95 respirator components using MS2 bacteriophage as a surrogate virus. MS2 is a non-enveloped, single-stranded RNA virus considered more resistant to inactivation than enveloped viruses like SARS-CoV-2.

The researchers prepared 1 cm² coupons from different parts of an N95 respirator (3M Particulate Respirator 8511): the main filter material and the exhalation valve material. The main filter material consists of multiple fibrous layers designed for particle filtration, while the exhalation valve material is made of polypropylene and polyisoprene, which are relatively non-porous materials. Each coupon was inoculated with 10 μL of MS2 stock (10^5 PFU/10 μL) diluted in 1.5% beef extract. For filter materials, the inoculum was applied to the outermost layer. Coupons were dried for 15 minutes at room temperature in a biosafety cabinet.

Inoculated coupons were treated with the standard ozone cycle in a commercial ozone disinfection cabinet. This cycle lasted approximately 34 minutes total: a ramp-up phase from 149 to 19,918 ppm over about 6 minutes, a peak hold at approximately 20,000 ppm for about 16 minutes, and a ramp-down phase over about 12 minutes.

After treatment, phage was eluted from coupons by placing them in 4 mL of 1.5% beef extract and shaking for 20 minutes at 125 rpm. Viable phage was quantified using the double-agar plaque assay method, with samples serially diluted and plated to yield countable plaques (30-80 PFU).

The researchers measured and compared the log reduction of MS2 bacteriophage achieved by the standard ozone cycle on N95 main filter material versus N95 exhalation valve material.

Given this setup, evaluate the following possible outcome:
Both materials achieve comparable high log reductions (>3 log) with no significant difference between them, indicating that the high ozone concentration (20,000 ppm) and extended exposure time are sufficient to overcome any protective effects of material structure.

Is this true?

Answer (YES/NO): NO